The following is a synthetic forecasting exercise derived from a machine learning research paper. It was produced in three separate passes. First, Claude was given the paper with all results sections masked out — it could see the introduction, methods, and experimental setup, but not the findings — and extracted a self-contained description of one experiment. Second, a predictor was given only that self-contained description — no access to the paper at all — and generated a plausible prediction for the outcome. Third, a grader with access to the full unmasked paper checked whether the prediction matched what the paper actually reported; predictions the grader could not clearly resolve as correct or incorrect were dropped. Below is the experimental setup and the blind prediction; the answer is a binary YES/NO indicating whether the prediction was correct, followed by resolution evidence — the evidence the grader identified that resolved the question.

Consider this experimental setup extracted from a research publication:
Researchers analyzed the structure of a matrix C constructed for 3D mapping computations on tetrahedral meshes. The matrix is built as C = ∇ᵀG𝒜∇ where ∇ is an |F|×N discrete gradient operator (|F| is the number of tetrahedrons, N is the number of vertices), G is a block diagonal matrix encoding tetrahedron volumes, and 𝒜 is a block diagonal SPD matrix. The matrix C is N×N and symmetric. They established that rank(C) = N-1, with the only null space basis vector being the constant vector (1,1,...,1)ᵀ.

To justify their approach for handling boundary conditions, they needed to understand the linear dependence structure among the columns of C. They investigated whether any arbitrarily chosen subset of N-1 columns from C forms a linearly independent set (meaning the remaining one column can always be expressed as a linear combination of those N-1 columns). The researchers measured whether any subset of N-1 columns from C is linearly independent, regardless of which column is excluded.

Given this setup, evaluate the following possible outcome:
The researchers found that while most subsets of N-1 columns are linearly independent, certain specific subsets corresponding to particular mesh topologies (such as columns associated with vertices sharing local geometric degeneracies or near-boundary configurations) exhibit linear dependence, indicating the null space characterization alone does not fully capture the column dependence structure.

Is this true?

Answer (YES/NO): NO